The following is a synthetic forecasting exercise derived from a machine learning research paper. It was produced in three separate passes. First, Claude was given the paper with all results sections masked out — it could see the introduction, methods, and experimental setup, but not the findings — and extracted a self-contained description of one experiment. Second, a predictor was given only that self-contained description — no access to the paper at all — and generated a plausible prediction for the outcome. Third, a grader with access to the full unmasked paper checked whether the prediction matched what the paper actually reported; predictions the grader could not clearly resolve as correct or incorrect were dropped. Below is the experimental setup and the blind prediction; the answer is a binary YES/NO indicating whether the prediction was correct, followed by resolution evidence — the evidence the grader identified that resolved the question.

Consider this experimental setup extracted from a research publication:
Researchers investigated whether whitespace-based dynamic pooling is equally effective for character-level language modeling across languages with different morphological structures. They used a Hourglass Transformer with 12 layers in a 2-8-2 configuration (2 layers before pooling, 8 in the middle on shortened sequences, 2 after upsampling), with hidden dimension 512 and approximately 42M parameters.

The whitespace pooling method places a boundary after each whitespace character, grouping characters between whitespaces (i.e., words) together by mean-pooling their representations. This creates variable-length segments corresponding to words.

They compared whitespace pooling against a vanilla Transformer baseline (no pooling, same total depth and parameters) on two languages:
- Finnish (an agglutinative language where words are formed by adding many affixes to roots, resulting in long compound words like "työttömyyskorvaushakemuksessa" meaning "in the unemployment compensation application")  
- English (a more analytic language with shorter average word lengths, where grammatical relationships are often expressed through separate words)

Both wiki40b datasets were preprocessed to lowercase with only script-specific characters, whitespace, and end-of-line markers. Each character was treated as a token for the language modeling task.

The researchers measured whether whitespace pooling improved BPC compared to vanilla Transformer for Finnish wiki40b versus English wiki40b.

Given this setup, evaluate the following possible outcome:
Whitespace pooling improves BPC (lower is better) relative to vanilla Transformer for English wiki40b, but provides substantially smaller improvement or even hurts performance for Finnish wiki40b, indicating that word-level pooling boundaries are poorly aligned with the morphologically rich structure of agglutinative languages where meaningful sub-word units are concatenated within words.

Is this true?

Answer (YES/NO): YES